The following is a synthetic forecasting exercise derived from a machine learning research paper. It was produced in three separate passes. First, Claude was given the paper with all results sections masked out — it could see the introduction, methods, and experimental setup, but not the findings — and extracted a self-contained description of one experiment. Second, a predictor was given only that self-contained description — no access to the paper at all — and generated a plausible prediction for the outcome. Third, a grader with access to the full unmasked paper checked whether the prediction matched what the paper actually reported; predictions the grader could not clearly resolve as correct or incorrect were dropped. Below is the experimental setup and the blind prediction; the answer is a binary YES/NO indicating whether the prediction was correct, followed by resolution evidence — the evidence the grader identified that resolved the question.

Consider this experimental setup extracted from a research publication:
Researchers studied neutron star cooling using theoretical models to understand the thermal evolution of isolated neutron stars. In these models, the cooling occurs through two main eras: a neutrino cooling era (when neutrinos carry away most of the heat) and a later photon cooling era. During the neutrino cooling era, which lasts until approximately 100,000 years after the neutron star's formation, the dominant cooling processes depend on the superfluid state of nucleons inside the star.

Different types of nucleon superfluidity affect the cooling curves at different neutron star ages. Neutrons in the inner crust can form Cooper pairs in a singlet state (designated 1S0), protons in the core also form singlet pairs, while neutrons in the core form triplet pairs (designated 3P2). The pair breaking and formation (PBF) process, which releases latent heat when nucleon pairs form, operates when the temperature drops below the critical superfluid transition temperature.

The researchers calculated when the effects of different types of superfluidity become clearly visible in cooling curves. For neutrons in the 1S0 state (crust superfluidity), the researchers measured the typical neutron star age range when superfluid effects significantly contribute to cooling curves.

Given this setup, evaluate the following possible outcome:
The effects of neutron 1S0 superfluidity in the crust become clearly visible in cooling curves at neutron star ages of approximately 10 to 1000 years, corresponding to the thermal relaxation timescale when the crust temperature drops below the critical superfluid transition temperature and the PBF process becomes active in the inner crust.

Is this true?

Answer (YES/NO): NO